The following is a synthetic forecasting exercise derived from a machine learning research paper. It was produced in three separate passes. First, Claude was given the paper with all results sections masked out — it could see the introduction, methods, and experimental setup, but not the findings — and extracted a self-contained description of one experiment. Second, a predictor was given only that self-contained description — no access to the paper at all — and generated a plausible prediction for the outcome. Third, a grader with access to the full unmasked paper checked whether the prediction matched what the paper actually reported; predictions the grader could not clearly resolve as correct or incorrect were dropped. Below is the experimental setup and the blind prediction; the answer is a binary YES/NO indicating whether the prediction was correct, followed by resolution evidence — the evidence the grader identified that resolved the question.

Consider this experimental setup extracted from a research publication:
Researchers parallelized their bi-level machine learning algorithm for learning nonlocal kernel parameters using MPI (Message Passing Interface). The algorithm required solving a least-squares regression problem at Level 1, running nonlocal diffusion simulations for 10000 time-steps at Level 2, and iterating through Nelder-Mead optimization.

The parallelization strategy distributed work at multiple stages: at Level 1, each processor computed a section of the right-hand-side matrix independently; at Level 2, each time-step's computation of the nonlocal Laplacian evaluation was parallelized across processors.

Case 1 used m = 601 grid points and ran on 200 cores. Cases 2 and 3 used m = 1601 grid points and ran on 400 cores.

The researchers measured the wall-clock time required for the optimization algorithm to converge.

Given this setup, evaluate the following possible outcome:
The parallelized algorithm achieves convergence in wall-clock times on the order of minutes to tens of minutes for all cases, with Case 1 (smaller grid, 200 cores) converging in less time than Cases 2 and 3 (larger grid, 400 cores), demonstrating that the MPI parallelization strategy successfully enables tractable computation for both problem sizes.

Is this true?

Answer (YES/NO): NO